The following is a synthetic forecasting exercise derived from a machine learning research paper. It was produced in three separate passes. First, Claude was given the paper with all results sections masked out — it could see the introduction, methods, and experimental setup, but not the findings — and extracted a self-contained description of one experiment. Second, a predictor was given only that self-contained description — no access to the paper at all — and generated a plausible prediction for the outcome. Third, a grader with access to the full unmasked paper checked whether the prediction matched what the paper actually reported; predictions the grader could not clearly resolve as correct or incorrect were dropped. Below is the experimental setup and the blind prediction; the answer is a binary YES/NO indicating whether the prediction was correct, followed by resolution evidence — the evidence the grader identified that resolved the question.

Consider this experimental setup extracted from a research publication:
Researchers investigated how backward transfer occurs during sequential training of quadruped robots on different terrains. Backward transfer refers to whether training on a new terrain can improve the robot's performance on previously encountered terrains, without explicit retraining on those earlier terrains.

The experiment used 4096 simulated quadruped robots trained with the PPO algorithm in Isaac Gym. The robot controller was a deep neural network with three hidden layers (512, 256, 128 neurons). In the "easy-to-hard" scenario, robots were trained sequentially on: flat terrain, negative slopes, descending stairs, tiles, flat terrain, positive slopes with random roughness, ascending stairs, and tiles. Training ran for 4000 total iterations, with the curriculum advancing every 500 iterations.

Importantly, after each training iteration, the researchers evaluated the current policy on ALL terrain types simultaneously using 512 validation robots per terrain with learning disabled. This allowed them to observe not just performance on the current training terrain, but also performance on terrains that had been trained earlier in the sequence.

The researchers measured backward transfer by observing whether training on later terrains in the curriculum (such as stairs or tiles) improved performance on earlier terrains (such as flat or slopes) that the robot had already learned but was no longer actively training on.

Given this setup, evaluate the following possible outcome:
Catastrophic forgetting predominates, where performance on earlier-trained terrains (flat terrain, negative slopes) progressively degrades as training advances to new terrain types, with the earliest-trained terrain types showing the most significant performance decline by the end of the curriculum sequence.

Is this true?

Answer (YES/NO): NO